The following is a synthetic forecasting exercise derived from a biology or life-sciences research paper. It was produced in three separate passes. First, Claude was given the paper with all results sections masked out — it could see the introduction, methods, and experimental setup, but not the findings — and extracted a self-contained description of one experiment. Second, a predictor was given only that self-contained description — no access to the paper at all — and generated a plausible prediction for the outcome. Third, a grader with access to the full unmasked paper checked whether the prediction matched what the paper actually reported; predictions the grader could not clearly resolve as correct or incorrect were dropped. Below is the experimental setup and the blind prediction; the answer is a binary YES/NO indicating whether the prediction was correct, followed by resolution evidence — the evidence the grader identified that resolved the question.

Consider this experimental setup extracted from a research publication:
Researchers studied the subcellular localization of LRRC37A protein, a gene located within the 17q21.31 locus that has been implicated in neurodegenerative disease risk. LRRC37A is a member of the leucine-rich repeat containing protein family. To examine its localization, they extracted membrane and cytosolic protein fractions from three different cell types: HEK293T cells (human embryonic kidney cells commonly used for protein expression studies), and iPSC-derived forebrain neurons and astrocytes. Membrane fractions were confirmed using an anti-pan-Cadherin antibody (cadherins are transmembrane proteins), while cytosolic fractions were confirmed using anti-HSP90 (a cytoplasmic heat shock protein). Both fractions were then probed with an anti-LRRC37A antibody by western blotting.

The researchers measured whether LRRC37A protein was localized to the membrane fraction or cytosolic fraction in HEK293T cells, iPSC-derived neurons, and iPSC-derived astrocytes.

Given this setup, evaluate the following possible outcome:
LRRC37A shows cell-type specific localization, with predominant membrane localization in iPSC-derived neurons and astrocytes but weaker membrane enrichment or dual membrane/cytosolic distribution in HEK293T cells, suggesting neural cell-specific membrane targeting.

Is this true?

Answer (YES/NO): NO